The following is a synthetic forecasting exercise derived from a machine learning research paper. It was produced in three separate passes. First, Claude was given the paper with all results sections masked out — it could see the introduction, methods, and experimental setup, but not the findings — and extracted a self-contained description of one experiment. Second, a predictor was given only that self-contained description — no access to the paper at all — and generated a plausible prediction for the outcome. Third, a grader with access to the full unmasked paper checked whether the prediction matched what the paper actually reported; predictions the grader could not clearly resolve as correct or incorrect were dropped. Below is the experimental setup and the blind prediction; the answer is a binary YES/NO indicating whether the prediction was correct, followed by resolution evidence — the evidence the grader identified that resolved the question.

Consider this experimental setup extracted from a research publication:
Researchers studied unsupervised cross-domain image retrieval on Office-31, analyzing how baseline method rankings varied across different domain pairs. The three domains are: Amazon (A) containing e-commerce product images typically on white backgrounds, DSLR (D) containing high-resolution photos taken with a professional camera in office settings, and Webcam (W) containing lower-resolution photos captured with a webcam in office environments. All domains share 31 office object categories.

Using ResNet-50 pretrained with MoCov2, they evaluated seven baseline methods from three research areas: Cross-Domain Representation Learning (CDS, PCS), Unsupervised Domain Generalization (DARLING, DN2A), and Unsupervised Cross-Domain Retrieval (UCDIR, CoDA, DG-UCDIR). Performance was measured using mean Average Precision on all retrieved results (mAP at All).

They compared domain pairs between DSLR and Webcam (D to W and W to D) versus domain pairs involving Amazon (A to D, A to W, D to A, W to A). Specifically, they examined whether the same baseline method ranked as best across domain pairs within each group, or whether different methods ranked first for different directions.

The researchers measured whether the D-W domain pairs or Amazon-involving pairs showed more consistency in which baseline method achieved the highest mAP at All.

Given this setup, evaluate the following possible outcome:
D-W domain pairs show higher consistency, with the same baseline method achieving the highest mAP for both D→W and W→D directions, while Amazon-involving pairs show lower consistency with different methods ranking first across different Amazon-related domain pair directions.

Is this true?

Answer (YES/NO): YES